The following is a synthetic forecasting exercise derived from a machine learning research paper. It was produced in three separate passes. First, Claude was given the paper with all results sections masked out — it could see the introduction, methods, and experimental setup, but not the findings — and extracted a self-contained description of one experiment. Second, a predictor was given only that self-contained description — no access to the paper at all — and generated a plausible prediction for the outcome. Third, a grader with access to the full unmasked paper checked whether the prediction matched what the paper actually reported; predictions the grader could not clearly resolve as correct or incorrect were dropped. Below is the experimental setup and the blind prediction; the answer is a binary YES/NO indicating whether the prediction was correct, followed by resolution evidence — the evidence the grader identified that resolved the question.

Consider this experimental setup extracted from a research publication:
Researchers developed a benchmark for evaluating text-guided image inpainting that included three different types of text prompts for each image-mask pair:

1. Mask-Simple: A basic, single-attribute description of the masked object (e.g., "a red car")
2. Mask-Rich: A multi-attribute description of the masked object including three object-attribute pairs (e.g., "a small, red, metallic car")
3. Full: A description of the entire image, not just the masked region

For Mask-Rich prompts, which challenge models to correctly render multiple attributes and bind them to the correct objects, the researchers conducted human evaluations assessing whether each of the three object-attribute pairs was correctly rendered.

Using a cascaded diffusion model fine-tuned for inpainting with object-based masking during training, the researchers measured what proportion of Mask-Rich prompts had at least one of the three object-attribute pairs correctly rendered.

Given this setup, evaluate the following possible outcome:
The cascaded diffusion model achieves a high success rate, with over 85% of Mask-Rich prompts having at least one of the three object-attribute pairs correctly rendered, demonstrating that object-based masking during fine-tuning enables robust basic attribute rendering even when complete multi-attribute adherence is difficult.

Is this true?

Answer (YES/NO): YES